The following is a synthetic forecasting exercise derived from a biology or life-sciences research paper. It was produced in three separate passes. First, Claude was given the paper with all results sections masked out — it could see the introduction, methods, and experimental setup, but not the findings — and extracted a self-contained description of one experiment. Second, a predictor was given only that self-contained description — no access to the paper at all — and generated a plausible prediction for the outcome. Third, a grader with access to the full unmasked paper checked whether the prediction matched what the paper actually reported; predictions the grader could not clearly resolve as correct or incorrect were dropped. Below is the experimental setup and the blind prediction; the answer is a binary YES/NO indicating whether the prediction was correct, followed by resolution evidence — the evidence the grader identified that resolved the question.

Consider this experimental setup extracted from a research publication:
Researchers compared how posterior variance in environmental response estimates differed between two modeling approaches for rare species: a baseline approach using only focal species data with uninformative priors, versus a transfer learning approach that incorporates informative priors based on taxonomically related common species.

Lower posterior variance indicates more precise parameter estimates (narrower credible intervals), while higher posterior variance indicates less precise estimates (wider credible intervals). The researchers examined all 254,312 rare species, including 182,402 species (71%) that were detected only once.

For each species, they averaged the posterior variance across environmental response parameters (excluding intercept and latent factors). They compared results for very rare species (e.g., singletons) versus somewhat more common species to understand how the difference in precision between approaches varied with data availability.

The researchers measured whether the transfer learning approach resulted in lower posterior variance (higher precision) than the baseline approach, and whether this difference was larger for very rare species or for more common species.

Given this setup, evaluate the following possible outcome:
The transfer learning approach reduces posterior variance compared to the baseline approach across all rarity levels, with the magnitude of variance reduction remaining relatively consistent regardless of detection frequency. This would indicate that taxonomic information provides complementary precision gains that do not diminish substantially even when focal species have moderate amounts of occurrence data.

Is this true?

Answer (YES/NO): NO